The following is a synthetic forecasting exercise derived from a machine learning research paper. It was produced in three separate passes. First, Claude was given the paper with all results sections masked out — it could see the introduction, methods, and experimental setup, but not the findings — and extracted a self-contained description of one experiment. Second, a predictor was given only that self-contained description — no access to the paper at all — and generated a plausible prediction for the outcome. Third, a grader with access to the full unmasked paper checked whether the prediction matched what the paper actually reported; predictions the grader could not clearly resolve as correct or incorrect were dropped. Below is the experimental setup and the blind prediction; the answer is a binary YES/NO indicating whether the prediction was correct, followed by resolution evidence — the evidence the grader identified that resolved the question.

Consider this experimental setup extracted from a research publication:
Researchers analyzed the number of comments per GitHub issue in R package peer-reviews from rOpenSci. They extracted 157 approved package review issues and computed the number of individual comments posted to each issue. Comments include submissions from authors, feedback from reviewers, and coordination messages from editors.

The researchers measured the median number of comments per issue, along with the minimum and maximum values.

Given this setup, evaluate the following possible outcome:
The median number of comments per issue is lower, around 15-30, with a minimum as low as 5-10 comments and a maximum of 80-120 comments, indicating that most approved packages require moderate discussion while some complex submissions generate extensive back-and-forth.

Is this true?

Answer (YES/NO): NO